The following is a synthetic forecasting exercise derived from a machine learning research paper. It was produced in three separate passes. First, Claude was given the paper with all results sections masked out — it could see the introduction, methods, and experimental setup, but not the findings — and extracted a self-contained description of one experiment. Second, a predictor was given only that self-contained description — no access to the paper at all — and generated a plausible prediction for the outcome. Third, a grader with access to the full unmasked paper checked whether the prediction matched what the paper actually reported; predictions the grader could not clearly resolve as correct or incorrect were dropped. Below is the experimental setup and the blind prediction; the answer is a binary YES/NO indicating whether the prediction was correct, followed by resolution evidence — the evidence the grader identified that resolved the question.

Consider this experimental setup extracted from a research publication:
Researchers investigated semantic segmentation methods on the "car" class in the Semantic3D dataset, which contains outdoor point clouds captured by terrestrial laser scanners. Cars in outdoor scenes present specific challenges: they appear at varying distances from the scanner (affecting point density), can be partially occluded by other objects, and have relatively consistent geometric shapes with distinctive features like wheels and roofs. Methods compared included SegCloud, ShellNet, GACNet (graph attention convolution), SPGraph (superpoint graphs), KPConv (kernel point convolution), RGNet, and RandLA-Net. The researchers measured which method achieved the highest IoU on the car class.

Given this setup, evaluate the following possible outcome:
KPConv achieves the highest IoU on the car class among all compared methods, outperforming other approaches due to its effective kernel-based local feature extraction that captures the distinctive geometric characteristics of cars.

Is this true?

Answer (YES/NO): YES